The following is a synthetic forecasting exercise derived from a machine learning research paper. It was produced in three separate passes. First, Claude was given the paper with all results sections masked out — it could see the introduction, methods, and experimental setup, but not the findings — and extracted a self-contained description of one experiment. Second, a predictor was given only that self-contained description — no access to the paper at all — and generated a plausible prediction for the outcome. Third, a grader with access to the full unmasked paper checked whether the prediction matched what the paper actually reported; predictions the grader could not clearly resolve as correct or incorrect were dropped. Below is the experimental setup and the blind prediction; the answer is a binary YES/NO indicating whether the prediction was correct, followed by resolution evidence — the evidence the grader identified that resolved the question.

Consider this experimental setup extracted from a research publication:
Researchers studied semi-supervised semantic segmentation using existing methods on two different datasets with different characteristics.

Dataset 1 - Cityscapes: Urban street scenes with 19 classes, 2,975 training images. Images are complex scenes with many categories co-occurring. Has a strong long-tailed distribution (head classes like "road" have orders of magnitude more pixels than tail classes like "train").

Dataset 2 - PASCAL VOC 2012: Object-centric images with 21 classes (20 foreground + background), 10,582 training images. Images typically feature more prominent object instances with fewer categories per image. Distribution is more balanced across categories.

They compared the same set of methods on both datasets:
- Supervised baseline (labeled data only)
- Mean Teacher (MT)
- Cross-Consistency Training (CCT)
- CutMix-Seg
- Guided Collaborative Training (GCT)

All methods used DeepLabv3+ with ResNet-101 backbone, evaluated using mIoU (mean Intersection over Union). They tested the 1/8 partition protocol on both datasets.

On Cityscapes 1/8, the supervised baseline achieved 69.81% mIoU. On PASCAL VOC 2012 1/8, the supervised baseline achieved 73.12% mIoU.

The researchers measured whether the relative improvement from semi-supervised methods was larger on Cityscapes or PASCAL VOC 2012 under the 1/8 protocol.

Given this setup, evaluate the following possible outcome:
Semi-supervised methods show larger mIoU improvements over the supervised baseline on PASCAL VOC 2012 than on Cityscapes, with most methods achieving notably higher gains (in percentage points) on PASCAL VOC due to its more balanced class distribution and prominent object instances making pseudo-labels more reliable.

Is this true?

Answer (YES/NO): NO